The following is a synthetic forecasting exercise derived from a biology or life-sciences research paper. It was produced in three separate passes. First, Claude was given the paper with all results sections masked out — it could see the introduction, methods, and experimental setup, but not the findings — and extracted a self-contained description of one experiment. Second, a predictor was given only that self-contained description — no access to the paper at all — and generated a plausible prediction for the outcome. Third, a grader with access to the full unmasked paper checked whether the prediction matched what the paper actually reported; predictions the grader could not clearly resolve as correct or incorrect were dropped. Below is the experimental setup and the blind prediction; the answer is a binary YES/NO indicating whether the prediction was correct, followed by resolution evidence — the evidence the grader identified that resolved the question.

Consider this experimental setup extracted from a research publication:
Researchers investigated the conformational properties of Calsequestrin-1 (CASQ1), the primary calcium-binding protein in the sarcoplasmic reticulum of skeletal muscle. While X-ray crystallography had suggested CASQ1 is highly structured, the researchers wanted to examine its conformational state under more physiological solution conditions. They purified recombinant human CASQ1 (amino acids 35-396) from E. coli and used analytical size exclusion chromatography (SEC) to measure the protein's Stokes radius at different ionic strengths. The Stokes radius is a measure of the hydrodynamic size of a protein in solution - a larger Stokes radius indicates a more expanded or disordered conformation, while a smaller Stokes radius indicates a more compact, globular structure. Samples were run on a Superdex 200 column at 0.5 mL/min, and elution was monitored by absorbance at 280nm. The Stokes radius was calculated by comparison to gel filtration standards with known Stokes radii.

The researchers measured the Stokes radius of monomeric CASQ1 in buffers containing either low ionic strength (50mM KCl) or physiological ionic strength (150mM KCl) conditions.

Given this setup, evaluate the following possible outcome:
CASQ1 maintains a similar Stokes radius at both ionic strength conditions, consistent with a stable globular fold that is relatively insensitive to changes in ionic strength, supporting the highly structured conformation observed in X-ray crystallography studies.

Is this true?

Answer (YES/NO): NO